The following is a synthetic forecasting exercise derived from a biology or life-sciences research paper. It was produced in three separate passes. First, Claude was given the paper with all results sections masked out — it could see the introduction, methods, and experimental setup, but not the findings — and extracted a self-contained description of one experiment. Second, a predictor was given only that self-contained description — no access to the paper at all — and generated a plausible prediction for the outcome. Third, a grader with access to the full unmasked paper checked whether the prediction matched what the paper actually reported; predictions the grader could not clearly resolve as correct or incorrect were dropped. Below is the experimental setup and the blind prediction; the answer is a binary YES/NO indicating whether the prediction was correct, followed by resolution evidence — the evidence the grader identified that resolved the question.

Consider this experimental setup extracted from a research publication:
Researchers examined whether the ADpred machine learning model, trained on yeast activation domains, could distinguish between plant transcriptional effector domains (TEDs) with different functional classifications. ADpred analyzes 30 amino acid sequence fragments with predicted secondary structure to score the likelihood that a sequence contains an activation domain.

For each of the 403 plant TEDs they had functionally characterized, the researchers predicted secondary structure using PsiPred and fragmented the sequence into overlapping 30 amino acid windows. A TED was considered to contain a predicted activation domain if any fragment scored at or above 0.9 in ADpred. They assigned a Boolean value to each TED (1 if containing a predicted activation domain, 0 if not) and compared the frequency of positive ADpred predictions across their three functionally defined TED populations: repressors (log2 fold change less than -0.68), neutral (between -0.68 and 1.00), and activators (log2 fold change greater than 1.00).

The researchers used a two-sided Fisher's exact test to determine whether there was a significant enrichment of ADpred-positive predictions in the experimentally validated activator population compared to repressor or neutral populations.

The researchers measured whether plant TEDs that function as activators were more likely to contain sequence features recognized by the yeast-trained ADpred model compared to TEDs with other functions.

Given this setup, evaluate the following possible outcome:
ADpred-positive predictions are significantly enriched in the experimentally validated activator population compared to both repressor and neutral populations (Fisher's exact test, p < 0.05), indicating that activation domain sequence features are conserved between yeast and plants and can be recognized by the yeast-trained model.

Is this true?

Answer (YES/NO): YES